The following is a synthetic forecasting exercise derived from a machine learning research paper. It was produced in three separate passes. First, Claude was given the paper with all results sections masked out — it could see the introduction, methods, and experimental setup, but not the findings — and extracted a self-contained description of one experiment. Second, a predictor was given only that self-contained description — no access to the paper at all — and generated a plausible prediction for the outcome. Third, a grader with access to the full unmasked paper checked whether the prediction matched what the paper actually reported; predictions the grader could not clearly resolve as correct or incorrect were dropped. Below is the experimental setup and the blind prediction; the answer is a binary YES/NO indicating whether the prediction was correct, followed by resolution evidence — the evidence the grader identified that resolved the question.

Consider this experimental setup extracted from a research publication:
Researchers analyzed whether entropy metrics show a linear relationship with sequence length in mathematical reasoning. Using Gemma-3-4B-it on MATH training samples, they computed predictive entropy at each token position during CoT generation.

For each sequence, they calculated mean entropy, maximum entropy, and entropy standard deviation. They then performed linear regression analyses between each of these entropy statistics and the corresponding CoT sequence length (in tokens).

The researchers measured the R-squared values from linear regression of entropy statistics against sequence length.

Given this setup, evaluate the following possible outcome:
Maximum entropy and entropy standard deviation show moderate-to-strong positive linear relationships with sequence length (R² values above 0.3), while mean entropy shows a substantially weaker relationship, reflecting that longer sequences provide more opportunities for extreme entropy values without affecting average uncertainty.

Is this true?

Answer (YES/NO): NO